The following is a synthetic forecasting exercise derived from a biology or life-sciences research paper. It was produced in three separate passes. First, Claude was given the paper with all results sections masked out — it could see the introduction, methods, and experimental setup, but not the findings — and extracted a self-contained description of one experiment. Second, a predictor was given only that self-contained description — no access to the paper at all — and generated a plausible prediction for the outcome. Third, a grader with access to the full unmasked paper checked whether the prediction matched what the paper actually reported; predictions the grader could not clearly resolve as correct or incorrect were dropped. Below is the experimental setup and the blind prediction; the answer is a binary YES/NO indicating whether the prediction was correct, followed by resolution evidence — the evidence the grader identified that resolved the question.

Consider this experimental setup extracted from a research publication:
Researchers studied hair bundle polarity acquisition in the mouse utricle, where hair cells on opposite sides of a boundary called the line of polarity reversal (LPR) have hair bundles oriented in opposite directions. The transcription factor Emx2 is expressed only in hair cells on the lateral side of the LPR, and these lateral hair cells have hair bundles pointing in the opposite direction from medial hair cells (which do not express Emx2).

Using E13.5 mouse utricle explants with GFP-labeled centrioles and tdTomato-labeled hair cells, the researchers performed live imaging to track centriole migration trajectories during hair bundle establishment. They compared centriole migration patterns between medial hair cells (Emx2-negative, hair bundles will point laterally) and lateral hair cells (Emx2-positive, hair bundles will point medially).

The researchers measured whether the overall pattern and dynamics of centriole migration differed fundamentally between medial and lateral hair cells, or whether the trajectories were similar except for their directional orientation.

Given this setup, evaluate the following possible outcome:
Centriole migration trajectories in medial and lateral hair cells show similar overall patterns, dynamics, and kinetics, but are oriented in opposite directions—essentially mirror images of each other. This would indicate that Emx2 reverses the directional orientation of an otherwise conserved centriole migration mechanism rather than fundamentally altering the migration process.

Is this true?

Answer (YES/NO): YES